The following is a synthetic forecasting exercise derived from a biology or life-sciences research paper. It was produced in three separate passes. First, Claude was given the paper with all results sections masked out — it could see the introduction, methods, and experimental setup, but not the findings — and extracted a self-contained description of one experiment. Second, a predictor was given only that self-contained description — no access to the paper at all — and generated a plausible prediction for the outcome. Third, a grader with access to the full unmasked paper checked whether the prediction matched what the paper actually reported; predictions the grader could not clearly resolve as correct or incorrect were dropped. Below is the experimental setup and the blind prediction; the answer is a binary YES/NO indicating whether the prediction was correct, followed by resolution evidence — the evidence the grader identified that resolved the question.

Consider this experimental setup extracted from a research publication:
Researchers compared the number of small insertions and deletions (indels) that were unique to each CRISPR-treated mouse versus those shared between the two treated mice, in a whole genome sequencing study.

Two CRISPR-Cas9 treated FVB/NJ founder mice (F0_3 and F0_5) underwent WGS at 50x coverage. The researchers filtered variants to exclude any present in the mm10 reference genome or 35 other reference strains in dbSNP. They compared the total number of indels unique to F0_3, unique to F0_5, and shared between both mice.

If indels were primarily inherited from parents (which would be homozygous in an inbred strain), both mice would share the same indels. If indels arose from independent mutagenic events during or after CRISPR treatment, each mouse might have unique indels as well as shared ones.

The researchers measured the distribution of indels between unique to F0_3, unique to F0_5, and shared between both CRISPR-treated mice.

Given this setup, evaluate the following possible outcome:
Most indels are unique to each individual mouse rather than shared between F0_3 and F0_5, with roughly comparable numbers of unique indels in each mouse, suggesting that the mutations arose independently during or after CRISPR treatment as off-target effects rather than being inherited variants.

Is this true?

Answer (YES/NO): NO